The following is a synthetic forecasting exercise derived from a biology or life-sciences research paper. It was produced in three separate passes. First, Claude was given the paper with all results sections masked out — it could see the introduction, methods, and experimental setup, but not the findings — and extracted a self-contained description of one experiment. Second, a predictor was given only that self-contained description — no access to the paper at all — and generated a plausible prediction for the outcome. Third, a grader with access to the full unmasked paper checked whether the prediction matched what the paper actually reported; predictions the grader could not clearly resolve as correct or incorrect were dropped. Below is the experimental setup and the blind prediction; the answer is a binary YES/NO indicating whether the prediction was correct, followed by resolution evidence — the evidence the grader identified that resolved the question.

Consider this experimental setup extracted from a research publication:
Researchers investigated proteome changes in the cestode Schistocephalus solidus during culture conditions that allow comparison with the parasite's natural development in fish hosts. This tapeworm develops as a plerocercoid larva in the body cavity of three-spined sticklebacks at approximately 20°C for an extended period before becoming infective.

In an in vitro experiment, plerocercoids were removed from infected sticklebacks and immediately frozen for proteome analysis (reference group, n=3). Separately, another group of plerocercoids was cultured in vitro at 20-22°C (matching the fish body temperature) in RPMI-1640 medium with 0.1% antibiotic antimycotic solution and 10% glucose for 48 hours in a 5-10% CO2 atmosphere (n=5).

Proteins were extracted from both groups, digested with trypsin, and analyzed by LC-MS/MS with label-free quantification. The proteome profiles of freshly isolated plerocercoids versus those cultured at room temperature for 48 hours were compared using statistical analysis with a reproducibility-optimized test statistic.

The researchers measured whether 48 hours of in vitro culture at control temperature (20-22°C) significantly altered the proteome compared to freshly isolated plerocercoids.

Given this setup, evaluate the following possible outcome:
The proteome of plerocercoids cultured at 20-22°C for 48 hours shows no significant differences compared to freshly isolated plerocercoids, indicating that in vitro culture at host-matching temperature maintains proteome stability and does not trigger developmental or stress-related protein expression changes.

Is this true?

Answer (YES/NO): NO